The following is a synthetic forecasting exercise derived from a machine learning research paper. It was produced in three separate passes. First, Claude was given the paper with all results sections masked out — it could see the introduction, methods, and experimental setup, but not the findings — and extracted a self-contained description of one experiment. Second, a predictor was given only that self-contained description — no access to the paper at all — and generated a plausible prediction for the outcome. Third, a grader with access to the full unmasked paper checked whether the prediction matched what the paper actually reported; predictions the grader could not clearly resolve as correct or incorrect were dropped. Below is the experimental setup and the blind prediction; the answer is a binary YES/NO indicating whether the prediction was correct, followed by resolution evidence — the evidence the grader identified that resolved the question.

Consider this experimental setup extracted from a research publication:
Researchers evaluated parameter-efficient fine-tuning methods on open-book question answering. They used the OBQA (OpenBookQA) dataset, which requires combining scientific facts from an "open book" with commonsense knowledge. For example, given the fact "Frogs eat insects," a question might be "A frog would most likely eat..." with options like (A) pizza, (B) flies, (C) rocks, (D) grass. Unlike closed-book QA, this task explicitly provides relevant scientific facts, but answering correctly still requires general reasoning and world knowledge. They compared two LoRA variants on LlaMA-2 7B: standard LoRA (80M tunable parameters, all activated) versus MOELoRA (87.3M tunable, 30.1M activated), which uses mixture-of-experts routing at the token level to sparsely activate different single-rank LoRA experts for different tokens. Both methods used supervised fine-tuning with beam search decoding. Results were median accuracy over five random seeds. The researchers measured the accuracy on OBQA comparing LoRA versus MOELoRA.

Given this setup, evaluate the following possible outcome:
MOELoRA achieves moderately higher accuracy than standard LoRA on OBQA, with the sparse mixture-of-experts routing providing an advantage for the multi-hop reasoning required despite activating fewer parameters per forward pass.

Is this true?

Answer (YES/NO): YES